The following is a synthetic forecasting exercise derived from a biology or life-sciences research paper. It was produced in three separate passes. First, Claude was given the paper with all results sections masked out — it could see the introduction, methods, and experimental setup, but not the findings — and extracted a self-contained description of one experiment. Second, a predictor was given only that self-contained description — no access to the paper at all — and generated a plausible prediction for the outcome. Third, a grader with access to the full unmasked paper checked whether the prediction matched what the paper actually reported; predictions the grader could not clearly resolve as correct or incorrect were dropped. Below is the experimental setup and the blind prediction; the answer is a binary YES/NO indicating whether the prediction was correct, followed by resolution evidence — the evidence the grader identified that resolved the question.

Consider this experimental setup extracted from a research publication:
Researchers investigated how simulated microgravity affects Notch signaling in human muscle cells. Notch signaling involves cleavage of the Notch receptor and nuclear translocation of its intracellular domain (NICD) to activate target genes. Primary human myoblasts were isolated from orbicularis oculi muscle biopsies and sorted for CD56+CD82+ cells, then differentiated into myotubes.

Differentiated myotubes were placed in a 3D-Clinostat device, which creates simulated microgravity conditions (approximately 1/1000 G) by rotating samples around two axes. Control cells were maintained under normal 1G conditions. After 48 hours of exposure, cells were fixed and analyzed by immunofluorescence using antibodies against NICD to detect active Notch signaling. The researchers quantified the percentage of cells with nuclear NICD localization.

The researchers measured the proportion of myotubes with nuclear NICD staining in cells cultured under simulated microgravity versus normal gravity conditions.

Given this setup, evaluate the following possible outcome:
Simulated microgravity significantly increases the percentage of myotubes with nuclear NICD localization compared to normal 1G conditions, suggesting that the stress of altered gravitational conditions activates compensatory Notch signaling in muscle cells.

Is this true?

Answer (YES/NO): YES